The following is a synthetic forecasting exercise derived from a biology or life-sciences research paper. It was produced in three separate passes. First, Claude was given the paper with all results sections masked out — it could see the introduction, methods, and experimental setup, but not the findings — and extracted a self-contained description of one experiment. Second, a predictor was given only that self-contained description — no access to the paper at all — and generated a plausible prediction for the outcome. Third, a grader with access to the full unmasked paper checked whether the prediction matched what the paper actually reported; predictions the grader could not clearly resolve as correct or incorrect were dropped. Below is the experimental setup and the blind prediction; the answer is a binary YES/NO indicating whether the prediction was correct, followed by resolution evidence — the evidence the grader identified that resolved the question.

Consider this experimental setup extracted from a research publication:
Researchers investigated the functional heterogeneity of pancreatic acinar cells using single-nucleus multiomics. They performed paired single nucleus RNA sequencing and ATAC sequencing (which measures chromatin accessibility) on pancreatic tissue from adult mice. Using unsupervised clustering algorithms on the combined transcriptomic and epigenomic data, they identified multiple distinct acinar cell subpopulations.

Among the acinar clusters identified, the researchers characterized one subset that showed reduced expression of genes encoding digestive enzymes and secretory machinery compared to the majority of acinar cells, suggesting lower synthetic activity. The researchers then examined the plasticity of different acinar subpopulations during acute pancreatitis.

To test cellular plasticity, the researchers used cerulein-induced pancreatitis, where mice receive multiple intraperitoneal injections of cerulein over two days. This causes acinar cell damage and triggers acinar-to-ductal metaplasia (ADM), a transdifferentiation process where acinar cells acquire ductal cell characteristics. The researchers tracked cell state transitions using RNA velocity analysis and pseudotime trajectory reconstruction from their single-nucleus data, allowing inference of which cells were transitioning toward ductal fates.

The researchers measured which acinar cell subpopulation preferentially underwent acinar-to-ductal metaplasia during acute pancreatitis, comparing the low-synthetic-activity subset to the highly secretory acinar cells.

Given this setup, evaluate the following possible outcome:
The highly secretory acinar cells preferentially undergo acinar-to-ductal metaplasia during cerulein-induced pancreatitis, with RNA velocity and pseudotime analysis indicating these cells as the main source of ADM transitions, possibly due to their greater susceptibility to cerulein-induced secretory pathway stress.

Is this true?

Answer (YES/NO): NO